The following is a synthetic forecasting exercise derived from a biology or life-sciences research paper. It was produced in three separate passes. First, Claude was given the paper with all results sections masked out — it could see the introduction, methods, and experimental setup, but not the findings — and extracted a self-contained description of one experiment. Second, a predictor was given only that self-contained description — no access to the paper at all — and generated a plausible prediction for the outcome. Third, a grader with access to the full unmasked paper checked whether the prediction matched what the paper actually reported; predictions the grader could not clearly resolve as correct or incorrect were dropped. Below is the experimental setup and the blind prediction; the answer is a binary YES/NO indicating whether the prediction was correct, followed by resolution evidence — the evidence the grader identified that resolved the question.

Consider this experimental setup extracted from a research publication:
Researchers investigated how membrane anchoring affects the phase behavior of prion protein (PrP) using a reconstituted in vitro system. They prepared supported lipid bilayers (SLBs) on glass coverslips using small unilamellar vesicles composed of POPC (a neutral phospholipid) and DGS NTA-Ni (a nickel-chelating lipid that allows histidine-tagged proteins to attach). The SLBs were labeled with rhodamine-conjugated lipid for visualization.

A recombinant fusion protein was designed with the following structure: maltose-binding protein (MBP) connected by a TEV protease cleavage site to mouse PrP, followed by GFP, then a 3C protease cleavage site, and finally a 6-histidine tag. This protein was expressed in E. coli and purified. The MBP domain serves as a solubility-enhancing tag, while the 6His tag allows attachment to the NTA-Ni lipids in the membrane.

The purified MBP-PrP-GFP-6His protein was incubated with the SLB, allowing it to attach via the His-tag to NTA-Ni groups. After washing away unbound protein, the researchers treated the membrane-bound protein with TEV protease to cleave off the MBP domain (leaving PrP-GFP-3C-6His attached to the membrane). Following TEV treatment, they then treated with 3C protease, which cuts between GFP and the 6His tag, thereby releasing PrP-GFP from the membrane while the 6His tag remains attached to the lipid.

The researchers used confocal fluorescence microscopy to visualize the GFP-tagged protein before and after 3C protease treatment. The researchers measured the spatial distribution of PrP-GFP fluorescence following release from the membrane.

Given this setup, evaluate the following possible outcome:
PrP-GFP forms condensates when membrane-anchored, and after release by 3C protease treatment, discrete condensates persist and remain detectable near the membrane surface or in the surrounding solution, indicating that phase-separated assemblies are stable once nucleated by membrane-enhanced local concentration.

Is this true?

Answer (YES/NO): NO